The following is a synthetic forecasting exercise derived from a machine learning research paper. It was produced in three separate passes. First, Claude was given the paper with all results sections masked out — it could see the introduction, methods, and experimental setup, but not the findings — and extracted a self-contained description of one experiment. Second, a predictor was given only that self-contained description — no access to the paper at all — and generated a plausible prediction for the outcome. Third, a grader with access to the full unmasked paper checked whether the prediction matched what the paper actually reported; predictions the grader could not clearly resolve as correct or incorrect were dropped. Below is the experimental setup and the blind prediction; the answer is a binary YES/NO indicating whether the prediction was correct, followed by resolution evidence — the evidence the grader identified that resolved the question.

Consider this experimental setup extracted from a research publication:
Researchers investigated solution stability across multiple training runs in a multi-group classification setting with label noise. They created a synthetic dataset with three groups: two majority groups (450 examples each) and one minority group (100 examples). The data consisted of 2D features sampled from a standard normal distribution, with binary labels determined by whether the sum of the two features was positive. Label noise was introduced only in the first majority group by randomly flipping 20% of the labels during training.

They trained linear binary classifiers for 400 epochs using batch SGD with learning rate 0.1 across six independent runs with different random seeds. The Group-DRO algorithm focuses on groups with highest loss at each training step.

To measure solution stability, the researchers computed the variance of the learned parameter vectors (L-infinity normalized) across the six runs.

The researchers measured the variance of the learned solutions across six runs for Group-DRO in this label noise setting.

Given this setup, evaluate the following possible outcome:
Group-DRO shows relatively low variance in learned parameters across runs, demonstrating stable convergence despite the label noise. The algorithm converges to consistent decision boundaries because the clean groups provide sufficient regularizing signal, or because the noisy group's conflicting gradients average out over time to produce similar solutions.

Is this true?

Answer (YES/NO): NO